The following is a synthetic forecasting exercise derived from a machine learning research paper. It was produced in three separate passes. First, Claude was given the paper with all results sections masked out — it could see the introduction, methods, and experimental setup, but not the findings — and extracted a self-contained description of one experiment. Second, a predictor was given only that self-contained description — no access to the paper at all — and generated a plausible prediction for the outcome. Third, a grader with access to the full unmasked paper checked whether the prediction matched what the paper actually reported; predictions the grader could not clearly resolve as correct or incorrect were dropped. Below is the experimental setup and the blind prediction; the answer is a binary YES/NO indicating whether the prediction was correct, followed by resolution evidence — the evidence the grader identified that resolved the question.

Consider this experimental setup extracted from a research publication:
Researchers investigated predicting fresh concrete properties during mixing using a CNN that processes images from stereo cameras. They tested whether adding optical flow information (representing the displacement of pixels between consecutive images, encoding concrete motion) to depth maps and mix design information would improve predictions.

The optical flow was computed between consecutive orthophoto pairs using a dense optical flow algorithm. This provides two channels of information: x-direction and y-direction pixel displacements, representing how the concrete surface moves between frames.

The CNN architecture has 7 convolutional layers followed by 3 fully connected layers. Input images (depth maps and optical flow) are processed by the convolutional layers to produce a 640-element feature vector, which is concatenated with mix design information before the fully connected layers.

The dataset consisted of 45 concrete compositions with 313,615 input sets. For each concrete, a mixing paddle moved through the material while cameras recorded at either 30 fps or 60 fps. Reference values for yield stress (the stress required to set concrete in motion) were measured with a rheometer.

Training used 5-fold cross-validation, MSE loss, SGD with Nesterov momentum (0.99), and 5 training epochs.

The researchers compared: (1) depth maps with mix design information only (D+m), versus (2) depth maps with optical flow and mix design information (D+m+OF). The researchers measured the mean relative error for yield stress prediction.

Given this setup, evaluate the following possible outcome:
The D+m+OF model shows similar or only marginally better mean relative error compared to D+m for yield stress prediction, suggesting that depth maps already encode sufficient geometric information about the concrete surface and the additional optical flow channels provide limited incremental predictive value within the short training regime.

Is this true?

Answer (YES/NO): NO